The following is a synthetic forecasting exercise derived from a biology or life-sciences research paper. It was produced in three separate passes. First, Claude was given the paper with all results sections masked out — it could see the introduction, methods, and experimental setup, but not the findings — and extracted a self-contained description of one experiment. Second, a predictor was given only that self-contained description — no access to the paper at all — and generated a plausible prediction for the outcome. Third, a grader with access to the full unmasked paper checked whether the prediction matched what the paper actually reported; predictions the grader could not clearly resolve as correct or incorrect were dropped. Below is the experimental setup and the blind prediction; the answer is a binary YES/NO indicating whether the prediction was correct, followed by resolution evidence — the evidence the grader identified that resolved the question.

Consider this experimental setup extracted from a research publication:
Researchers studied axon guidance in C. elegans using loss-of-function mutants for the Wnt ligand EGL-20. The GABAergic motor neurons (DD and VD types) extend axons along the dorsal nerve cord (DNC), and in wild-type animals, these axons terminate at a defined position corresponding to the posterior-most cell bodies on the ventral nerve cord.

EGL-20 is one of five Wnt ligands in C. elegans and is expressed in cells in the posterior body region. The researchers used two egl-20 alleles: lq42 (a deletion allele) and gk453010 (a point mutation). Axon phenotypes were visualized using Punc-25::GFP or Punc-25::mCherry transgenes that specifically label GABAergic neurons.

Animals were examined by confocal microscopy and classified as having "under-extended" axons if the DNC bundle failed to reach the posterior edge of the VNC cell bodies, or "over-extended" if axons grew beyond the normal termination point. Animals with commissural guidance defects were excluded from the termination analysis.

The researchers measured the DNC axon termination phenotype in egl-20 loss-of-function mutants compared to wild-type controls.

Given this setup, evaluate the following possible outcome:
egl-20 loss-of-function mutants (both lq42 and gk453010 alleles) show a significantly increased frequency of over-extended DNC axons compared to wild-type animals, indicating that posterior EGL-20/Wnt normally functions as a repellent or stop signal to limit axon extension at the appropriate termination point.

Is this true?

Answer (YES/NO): YES